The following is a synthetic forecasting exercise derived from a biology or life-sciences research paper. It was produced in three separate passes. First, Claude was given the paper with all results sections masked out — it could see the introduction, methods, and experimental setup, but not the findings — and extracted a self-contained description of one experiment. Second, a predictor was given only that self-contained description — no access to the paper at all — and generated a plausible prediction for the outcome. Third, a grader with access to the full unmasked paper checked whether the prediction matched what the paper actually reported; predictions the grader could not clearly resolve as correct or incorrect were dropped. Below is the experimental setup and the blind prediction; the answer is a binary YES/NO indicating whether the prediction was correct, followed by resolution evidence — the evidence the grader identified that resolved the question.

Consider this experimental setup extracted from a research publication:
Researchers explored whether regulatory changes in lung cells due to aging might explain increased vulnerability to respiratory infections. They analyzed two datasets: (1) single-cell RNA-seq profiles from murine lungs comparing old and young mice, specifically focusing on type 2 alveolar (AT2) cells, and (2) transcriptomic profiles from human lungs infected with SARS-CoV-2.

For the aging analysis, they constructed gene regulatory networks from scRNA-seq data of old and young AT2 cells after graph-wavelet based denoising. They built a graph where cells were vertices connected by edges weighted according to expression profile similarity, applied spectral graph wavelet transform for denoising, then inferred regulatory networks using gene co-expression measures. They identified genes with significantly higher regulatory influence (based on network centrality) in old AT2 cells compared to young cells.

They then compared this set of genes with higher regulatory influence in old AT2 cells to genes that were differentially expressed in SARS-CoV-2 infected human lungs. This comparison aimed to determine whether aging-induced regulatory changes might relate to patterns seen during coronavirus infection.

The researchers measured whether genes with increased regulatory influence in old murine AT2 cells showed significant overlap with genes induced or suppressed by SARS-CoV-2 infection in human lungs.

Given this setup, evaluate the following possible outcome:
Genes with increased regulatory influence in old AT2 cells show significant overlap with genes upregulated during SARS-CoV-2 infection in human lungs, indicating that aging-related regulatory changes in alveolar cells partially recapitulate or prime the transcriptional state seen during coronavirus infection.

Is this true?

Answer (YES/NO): YES